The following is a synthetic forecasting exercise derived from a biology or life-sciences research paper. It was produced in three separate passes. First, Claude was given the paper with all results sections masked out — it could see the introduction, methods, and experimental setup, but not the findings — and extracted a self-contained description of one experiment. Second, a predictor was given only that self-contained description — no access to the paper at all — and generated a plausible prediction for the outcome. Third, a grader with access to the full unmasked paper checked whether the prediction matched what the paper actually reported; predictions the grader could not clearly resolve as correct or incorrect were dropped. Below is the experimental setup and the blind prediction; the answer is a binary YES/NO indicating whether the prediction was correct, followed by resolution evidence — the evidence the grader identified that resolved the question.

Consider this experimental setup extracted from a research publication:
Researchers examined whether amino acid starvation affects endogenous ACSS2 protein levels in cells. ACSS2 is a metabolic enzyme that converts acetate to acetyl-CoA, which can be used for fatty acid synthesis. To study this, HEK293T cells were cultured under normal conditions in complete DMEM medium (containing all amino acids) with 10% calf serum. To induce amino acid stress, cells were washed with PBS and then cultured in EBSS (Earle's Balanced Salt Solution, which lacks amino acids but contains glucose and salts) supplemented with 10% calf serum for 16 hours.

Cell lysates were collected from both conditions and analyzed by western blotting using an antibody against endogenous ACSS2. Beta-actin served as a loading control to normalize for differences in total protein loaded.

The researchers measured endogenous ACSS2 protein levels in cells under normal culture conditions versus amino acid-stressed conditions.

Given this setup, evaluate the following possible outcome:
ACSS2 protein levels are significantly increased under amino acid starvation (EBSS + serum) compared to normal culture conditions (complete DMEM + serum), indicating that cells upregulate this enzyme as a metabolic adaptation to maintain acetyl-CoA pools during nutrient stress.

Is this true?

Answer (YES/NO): NO